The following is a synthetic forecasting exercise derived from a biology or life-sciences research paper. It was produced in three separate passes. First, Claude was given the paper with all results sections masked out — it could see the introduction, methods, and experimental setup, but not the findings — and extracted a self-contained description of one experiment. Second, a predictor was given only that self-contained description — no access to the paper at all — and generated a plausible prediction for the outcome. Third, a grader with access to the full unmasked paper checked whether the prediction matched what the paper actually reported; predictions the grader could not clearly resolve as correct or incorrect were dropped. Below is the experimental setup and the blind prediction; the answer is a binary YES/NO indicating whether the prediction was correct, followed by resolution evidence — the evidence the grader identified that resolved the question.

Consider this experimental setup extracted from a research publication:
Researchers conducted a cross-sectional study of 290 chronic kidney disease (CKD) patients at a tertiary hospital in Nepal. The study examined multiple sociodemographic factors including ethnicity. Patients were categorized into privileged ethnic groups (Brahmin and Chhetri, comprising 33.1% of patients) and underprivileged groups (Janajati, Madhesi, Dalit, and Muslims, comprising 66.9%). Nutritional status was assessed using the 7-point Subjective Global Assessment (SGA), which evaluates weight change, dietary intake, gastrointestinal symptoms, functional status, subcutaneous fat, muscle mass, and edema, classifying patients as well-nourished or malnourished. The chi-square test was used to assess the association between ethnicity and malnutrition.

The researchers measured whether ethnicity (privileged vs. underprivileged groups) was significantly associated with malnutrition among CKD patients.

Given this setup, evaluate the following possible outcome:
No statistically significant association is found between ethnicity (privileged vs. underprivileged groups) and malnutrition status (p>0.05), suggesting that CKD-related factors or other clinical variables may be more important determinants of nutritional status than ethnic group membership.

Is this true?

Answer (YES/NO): YES